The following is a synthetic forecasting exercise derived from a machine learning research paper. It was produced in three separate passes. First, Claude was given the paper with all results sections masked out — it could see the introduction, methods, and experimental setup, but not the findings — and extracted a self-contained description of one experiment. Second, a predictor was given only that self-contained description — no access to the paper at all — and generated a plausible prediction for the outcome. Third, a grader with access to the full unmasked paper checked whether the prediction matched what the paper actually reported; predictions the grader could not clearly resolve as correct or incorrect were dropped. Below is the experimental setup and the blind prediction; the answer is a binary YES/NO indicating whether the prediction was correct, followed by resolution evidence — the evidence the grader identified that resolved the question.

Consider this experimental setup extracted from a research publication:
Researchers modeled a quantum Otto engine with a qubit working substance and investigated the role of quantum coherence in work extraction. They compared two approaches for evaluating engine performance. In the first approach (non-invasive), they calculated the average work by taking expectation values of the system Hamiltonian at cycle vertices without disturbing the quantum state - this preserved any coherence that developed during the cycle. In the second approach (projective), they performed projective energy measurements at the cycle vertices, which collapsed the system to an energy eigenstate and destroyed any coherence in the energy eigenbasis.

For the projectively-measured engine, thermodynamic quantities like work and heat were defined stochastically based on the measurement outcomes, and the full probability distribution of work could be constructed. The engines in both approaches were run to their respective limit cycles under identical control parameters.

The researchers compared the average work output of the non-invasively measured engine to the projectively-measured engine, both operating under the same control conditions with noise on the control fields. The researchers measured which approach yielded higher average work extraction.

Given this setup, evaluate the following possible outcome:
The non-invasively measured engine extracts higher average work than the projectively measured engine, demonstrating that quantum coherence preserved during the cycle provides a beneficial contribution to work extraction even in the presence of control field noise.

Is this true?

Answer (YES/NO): YES